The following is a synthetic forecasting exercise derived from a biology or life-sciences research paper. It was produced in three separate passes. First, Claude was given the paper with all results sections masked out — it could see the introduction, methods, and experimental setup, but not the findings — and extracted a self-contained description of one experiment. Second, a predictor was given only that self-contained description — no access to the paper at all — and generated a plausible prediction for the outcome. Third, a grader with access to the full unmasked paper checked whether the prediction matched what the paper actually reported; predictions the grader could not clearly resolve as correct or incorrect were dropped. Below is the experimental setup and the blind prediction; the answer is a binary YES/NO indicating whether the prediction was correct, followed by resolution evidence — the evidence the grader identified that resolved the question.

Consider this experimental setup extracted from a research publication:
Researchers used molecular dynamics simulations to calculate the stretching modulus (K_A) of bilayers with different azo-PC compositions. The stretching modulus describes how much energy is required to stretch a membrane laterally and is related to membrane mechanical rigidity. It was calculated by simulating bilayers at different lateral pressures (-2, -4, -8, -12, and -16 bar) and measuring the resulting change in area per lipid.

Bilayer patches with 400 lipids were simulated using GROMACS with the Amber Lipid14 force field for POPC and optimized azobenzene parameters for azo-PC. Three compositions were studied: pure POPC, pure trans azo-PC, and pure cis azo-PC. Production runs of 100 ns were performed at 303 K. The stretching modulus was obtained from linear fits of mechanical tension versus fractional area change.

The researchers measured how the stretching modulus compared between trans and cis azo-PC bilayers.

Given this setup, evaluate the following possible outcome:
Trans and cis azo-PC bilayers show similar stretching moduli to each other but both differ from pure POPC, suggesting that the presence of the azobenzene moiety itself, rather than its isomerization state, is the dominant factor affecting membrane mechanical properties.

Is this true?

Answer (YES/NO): NO